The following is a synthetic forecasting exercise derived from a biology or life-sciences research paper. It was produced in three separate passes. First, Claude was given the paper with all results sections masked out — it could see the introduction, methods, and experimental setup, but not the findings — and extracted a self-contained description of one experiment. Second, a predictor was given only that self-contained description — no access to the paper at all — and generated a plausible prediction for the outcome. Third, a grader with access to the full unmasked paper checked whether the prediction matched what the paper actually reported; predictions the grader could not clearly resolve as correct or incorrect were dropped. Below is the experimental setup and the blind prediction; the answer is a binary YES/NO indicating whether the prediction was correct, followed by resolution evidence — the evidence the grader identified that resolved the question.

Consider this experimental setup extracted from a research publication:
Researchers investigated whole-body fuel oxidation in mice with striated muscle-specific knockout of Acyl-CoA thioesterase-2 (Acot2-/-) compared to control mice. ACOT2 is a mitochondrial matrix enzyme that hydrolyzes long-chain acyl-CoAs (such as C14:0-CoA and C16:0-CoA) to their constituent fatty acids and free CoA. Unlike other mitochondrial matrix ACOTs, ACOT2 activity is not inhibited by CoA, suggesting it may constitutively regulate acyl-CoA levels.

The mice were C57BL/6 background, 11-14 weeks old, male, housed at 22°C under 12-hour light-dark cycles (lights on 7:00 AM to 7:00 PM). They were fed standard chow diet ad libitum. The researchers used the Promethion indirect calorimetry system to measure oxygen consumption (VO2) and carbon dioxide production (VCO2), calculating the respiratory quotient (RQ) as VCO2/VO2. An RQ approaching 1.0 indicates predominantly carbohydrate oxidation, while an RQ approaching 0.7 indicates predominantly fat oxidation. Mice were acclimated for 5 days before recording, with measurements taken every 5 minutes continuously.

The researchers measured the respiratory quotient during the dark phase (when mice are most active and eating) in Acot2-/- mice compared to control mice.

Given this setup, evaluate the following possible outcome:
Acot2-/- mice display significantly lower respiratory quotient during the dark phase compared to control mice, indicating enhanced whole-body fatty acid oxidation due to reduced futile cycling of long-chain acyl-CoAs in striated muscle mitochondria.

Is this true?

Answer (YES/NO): NO